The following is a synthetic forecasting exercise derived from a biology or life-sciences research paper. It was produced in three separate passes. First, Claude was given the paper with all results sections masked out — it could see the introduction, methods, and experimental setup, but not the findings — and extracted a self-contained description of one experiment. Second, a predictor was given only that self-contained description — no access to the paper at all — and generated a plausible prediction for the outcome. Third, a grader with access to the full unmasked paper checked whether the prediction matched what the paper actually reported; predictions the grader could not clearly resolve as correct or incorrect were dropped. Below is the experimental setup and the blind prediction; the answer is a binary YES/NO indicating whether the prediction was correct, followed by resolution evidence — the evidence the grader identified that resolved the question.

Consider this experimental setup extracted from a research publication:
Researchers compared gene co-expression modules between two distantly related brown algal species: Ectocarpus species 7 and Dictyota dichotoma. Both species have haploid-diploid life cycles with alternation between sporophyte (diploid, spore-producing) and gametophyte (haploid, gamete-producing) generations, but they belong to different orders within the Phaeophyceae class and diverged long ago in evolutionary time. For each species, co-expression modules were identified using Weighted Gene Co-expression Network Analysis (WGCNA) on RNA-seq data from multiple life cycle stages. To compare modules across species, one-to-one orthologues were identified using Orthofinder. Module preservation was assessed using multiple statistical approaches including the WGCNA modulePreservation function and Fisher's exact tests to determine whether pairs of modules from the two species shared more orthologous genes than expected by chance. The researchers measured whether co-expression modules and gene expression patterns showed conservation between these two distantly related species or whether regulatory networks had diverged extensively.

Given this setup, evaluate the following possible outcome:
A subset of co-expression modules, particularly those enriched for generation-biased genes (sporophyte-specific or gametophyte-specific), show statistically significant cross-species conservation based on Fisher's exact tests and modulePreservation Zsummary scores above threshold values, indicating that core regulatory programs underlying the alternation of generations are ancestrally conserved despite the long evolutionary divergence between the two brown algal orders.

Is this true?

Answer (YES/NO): NO